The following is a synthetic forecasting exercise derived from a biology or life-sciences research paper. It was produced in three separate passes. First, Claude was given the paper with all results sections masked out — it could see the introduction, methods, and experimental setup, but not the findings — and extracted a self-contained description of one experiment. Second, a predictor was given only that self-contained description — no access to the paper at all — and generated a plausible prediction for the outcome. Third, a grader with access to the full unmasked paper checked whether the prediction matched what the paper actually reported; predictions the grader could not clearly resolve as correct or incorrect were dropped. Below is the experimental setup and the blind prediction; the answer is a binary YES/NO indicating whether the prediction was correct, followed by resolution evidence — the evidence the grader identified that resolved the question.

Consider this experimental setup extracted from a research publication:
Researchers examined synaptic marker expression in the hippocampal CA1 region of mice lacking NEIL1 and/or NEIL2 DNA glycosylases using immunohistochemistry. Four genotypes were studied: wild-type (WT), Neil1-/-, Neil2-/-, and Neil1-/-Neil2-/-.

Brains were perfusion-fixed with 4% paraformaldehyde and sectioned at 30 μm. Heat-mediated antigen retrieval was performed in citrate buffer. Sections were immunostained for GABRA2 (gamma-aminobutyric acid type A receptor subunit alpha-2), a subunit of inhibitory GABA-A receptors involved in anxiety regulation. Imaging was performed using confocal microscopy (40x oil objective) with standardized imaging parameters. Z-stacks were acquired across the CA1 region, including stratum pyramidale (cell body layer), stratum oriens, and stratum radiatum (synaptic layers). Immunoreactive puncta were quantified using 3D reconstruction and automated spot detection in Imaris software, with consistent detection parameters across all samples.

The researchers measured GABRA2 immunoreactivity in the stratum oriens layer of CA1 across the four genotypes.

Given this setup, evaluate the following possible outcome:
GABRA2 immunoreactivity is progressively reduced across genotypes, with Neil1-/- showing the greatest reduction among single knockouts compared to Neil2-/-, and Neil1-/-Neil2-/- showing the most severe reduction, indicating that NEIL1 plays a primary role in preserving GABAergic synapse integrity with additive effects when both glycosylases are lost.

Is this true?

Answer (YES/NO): NO